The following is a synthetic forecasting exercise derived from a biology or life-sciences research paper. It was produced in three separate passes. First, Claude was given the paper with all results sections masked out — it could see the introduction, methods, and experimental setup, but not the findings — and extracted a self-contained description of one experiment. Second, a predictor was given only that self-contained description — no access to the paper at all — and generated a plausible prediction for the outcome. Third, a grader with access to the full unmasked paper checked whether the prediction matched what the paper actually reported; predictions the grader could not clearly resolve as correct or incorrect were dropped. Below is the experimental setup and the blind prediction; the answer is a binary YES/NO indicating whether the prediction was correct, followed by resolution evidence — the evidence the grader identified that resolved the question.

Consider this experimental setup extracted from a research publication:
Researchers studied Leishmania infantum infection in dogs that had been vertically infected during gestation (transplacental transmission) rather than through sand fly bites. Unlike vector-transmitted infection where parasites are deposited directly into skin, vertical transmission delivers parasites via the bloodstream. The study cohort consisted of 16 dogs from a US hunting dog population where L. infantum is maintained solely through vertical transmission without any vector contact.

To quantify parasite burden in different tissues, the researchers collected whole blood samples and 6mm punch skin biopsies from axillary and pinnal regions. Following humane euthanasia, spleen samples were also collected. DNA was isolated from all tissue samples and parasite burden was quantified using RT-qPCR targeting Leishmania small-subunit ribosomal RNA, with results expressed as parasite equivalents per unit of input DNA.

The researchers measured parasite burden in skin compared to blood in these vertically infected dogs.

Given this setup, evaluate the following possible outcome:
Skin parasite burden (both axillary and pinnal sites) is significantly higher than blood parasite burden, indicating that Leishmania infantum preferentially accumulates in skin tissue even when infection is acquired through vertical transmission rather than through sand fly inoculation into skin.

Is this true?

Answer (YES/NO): YES